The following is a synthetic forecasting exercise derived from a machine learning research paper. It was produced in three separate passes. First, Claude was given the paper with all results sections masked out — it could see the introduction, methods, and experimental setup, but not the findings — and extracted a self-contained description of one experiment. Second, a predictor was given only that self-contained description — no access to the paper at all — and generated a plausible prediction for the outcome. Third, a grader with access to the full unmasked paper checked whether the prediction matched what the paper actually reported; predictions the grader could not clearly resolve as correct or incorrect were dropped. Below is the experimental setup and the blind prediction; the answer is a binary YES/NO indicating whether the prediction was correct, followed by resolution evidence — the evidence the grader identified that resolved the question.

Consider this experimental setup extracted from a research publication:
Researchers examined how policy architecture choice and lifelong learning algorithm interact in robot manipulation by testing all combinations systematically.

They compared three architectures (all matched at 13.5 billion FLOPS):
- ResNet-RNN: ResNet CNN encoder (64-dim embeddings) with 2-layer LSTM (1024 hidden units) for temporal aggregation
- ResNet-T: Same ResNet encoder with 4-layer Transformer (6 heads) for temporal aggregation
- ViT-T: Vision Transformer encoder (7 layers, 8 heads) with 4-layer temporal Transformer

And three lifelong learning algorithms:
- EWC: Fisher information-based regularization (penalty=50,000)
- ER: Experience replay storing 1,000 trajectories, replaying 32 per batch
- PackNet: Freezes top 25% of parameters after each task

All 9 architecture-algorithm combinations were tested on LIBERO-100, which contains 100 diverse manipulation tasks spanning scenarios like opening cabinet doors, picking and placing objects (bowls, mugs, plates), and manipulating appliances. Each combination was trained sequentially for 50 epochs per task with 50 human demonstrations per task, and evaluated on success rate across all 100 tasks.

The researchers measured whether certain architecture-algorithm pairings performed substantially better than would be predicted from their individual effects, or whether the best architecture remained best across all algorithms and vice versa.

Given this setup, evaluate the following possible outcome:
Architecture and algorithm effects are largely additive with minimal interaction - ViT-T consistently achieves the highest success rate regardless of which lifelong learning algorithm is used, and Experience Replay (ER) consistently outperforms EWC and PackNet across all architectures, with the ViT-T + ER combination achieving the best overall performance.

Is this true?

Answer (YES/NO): NO